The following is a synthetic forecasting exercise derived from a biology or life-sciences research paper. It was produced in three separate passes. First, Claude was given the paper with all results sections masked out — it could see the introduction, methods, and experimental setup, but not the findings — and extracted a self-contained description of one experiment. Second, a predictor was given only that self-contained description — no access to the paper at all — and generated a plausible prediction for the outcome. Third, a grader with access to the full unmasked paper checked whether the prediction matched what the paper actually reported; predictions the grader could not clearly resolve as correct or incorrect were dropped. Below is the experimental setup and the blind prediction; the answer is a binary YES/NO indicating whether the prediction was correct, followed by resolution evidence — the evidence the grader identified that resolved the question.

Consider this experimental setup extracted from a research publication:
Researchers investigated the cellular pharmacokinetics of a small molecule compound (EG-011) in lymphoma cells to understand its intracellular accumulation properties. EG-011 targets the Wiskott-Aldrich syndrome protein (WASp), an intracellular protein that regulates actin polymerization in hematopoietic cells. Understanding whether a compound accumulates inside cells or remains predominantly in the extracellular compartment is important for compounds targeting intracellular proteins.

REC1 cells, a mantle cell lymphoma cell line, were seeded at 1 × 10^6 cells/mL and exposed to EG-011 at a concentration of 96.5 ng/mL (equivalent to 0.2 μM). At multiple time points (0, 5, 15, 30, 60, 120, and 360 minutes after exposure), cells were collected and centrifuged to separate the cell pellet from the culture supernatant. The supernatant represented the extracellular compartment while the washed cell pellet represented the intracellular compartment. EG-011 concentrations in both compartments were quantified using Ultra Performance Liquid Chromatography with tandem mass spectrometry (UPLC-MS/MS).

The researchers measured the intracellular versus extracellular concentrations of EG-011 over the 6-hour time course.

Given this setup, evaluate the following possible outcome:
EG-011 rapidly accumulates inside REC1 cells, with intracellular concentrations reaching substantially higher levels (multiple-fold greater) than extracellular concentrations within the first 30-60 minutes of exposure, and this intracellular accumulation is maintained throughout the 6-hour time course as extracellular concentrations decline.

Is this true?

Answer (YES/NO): NO